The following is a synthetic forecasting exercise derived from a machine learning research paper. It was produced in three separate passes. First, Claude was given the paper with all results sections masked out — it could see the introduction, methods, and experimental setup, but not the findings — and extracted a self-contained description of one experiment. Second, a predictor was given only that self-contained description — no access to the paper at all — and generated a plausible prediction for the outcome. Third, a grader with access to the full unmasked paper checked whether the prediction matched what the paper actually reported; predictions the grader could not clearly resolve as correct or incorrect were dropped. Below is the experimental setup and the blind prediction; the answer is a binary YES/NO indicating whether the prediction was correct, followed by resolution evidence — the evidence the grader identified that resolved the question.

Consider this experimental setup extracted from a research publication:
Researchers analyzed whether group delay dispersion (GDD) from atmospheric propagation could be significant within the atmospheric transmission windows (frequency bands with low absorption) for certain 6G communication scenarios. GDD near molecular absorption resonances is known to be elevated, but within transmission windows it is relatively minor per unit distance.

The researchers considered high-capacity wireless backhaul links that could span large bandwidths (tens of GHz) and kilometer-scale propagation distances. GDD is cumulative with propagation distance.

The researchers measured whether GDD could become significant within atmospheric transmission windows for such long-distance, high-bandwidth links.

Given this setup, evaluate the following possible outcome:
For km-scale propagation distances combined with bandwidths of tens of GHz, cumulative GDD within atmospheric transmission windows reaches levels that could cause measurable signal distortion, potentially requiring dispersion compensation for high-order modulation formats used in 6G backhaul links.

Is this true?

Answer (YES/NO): YES